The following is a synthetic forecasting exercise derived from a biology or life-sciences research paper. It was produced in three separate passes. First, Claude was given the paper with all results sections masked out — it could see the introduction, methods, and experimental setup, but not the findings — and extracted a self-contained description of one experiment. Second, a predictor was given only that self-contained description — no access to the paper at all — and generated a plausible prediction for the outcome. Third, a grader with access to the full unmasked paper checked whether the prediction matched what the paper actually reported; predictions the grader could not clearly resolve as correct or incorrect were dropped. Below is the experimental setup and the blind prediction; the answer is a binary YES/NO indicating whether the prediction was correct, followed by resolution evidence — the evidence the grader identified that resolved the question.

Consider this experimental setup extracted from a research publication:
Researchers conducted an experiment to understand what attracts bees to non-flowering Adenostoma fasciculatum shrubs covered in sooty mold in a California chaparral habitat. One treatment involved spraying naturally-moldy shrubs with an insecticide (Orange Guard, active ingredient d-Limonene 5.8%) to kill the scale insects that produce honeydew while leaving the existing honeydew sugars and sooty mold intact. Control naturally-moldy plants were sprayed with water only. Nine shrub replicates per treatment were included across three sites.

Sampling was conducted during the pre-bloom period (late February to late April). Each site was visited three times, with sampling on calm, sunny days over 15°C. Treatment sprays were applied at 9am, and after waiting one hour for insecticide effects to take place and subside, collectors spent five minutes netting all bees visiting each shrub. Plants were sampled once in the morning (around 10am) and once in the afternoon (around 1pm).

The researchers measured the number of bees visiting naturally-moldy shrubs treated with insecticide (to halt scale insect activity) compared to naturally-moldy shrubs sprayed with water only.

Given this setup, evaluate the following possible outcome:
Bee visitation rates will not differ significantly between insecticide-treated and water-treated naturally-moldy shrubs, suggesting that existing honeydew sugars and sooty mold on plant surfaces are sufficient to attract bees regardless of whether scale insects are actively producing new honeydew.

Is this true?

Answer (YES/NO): NO